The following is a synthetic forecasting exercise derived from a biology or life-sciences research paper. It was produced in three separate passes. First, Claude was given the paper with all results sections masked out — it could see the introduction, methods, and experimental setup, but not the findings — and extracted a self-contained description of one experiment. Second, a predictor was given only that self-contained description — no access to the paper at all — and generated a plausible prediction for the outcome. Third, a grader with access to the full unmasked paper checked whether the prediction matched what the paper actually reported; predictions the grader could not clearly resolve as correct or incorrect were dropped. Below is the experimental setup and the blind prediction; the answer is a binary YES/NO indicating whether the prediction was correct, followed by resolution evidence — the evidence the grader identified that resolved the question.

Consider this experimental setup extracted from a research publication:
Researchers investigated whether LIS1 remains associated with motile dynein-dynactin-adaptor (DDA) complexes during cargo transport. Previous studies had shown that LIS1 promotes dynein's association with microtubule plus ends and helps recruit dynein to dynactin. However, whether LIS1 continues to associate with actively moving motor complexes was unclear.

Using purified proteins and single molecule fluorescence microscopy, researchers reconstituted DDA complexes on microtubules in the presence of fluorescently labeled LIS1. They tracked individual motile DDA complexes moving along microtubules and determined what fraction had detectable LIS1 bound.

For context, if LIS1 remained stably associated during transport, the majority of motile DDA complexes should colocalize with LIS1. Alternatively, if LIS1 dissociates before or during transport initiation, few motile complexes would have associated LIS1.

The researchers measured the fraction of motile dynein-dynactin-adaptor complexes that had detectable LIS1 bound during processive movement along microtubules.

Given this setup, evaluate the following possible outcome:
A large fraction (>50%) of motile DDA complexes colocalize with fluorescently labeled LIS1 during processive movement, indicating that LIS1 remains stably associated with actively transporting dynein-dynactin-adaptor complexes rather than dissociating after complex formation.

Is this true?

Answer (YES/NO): NO